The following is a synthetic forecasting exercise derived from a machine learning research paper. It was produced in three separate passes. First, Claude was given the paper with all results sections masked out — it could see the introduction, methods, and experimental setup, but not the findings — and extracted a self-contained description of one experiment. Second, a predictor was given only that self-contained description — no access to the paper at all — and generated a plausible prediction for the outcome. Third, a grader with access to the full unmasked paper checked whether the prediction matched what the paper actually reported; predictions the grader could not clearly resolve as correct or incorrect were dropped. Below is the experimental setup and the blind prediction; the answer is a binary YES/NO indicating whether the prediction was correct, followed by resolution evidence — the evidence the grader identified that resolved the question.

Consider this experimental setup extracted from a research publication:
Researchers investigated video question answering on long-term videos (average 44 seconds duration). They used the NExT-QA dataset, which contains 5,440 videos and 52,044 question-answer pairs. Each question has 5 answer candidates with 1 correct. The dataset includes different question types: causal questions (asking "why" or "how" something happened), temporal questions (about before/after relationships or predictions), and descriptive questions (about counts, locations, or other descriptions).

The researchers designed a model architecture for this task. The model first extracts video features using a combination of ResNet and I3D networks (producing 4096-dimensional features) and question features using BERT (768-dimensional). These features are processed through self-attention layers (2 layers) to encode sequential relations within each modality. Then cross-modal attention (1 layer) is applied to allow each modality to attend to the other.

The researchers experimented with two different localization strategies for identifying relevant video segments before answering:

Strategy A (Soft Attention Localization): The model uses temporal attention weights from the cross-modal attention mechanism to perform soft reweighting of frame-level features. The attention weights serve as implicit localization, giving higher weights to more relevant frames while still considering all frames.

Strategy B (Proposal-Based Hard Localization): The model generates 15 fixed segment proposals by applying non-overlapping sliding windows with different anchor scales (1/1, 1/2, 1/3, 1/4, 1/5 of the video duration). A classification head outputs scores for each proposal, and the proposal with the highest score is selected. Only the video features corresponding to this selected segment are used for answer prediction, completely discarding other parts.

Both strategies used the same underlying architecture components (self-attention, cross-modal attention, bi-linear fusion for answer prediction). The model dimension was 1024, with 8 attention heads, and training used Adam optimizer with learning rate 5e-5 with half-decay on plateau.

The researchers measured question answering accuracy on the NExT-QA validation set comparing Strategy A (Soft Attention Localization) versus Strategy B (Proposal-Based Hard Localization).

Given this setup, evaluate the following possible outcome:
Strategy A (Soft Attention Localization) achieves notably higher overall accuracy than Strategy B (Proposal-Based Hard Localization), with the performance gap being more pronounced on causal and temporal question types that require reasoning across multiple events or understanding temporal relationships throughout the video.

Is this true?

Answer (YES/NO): NO